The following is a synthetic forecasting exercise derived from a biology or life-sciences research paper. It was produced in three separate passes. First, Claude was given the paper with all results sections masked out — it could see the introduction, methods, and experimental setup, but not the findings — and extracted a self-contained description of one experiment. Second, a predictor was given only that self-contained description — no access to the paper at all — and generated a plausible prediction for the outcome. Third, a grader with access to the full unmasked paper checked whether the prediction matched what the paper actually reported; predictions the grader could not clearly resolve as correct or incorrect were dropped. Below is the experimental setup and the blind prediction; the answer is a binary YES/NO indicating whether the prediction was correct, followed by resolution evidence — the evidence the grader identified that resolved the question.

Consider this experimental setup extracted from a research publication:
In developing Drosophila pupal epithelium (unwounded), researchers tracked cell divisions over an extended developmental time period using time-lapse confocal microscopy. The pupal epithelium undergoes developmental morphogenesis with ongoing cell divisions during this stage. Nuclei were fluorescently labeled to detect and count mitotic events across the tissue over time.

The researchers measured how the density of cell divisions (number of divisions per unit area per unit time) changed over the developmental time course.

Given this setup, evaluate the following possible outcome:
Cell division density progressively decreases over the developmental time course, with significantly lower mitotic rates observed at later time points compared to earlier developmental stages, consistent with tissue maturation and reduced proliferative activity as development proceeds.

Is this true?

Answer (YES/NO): YES